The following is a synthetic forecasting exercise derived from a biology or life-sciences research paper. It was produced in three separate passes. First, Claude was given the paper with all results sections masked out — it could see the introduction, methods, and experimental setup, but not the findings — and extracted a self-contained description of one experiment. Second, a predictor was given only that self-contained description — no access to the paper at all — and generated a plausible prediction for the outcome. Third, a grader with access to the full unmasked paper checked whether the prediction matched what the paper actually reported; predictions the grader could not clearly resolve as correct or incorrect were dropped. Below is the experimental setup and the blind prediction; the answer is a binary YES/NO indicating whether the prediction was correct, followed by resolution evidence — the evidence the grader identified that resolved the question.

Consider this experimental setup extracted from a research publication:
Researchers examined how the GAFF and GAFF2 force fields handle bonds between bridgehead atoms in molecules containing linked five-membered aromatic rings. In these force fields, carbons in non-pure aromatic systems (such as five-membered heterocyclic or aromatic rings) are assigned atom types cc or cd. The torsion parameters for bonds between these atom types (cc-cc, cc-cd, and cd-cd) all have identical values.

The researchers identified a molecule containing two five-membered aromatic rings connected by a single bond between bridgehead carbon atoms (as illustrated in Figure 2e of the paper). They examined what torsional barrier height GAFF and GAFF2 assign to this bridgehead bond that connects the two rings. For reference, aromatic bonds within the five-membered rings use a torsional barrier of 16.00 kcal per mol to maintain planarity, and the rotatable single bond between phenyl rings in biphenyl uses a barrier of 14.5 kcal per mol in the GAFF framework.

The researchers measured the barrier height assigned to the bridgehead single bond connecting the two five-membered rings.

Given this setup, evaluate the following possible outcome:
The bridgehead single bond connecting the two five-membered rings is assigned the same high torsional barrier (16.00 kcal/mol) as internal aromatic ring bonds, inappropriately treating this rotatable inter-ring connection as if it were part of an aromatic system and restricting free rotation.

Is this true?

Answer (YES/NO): YES